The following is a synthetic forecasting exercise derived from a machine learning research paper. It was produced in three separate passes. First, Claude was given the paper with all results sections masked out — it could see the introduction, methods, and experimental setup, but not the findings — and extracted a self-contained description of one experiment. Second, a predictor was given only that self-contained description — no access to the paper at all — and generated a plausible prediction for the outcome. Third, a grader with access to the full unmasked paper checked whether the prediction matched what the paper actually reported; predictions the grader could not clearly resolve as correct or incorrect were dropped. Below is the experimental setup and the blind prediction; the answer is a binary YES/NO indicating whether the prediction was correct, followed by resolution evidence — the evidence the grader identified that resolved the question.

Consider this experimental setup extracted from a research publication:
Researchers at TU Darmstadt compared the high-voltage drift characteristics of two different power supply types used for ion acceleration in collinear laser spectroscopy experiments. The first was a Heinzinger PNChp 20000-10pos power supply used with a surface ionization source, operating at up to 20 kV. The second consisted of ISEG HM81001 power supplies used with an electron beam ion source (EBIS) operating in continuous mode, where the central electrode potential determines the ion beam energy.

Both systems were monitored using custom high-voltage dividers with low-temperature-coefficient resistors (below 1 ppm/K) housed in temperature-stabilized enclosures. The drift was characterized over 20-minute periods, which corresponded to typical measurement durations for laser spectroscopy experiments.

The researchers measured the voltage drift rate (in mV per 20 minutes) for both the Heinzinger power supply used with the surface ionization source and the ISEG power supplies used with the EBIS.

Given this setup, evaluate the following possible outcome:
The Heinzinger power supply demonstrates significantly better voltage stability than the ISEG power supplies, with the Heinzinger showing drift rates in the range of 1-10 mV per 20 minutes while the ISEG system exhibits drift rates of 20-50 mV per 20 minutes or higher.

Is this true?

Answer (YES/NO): NO